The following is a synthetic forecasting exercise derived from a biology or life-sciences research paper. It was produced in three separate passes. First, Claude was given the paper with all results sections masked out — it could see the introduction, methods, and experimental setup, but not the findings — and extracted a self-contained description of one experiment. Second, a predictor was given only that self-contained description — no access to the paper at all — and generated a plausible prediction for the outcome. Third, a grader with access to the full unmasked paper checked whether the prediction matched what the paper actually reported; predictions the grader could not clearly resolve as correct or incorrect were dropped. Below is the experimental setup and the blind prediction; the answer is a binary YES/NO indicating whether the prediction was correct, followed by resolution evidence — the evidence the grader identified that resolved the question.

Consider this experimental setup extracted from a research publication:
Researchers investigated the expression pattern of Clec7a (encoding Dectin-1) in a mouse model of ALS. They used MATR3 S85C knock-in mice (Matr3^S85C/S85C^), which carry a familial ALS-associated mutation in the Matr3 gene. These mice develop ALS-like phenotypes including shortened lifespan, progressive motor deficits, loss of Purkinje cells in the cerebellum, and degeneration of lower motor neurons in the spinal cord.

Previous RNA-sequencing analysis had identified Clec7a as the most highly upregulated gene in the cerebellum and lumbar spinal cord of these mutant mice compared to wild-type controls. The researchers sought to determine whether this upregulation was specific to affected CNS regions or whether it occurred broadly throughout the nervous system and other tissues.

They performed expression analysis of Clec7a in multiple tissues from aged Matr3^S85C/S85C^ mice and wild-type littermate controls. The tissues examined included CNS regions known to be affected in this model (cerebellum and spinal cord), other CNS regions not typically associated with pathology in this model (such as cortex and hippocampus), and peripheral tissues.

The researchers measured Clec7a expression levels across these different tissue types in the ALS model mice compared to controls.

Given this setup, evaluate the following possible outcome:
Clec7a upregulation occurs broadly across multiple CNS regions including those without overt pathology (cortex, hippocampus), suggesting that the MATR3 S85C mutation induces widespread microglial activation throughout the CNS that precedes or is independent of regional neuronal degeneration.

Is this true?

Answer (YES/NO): NO